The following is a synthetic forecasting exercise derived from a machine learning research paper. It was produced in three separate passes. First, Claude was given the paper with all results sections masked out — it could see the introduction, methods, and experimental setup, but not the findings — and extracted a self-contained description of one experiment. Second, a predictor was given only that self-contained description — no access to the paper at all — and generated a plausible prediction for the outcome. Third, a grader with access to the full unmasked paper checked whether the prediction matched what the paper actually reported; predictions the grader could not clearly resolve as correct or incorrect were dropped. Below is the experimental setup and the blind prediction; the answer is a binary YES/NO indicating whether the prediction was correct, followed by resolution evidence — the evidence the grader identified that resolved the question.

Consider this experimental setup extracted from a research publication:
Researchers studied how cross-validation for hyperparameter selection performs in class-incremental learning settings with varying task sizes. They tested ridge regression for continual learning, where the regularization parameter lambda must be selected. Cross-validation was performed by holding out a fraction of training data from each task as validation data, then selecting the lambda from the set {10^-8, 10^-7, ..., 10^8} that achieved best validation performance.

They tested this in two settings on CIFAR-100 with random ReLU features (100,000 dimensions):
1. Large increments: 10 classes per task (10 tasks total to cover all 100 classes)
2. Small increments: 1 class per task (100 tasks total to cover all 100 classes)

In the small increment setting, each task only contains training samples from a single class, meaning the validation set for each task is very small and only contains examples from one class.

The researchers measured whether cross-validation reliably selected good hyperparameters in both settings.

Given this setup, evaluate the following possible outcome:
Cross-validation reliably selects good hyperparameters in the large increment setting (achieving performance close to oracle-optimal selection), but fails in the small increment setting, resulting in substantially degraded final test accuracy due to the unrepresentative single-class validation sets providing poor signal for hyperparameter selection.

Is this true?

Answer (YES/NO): NO